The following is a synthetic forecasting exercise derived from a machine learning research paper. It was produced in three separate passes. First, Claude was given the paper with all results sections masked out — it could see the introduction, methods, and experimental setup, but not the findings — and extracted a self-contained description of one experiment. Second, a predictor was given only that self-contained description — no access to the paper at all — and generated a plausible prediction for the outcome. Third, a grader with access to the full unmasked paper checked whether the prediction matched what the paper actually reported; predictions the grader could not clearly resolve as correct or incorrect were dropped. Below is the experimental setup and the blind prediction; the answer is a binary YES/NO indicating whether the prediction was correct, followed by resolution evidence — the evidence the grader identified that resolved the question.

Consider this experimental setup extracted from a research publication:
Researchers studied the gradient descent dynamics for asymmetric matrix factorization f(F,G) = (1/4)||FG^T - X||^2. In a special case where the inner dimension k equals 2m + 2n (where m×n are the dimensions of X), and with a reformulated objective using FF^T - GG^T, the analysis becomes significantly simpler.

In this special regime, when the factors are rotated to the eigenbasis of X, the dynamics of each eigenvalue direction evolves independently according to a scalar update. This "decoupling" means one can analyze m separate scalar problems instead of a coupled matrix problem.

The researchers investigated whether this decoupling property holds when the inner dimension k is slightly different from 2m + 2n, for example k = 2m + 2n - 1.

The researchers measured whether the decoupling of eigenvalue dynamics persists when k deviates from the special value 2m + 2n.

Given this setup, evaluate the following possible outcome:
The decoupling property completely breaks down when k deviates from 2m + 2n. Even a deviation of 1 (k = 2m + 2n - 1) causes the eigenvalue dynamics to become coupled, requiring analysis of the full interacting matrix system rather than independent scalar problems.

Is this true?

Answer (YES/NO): YES